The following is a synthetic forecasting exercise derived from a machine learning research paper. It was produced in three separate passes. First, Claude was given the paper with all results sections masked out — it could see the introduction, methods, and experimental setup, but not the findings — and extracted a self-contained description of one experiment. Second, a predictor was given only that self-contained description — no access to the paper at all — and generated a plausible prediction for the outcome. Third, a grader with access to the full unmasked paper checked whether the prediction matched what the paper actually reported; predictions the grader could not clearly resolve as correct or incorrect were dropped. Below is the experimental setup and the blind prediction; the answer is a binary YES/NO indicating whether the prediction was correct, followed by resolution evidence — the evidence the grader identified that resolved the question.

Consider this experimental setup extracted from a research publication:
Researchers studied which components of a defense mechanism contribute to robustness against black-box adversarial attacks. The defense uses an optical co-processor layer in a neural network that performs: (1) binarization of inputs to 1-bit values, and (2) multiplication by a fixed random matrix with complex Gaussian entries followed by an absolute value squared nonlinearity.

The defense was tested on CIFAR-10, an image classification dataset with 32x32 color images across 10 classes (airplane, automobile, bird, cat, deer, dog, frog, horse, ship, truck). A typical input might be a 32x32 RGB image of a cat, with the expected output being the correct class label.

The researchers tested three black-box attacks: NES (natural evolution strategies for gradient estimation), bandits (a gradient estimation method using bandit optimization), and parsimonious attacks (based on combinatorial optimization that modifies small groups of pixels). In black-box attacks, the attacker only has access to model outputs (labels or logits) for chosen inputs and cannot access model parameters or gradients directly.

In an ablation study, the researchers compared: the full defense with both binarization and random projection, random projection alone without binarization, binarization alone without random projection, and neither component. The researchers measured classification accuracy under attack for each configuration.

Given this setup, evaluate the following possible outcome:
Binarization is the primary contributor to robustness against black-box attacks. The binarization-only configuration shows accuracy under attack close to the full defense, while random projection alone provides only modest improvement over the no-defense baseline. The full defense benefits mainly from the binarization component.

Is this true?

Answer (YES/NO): NO